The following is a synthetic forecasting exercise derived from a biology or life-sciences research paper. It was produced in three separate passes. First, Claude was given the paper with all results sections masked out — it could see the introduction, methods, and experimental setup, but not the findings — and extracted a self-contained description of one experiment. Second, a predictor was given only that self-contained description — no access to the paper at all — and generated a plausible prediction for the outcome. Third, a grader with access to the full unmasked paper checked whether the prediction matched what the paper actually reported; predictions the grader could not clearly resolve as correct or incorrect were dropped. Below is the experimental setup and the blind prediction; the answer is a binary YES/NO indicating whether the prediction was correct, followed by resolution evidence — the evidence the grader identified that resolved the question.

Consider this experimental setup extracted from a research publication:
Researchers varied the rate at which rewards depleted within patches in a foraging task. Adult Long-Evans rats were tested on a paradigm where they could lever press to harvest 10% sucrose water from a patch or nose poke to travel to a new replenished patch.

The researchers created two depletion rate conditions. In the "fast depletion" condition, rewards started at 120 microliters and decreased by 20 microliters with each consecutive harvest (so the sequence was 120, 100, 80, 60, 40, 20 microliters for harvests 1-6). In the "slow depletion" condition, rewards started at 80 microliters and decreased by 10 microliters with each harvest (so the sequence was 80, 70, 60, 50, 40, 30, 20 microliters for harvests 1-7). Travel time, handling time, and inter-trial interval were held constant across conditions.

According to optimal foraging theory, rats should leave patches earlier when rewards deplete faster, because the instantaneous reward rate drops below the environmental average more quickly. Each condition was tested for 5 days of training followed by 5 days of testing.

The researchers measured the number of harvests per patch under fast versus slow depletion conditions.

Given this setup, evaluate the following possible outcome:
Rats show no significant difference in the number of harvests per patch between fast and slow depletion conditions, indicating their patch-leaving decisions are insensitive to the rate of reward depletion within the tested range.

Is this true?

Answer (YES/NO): NO